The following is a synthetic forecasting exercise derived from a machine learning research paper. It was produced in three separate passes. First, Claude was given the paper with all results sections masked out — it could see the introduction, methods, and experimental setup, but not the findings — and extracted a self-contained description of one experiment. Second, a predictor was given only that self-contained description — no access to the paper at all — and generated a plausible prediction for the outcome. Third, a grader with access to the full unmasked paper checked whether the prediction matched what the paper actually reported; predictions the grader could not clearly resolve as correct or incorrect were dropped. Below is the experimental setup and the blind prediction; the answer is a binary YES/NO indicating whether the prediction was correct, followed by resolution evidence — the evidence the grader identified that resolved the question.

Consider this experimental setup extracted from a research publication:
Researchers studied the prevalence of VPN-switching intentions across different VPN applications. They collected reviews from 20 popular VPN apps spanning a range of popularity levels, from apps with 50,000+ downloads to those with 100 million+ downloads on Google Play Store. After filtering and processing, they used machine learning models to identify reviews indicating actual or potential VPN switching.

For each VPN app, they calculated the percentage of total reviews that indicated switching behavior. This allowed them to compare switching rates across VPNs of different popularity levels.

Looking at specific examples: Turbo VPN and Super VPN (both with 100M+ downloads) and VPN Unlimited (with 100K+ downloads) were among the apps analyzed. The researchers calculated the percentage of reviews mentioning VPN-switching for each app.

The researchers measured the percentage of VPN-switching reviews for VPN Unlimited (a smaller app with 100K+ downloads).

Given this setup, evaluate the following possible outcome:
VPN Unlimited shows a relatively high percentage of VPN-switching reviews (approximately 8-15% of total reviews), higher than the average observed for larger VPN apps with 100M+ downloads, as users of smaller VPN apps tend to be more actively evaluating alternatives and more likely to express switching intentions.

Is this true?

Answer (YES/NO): NO